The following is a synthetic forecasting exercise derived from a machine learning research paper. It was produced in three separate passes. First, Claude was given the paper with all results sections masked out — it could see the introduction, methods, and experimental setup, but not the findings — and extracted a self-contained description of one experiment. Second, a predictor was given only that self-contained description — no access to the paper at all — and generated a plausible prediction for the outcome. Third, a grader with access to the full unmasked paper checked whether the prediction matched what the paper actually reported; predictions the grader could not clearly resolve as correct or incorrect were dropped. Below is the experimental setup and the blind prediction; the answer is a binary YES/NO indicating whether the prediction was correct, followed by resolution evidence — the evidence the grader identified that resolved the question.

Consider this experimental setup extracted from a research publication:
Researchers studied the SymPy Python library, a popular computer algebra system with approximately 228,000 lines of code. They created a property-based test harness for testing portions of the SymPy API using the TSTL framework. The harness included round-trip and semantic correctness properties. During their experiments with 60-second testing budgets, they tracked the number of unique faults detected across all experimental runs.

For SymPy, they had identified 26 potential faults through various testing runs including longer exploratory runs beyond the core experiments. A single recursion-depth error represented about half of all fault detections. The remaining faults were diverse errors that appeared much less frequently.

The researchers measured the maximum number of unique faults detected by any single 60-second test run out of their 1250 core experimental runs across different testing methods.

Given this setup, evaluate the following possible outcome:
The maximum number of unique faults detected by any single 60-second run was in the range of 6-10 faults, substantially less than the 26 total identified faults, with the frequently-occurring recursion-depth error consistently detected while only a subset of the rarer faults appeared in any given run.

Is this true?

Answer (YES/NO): NO